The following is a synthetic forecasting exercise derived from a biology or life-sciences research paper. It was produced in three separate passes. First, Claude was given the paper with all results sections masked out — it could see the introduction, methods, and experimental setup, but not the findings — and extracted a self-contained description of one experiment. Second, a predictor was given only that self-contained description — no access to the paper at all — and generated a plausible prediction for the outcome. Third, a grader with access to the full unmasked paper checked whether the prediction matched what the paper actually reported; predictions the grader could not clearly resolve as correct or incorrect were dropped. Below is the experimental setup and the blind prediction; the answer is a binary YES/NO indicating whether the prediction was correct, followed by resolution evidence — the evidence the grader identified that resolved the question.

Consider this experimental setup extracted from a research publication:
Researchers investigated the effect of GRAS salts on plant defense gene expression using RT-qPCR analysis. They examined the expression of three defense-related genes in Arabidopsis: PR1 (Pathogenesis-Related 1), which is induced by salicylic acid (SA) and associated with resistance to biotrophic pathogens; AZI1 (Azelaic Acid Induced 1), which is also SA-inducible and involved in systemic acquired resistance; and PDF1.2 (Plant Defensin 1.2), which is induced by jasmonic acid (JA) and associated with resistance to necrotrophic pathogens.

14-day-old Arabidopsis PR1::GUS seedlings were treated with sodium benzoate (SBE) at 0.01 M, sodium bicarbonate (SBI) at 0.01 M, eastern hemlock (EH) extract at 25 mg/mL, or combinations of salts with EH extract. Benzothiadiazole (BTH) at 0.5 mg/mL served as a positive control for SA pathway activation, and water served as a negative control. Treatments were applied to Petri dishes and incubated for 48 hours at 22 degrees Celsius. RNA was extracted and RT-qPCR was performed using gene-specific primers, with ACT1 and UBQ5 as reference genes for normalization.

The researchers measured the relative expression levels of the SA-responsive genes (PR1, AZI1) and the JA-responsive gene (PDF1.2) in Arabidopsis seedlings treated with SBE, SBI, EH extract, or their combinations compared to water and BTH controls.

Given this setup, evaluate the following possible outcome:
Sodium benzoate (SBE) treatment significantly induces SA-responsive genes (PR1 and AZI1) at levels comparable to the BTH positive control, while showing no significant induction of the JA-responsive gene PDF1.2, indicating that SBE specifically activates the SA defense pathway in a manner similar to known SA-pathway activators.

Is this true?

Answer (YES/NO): NO